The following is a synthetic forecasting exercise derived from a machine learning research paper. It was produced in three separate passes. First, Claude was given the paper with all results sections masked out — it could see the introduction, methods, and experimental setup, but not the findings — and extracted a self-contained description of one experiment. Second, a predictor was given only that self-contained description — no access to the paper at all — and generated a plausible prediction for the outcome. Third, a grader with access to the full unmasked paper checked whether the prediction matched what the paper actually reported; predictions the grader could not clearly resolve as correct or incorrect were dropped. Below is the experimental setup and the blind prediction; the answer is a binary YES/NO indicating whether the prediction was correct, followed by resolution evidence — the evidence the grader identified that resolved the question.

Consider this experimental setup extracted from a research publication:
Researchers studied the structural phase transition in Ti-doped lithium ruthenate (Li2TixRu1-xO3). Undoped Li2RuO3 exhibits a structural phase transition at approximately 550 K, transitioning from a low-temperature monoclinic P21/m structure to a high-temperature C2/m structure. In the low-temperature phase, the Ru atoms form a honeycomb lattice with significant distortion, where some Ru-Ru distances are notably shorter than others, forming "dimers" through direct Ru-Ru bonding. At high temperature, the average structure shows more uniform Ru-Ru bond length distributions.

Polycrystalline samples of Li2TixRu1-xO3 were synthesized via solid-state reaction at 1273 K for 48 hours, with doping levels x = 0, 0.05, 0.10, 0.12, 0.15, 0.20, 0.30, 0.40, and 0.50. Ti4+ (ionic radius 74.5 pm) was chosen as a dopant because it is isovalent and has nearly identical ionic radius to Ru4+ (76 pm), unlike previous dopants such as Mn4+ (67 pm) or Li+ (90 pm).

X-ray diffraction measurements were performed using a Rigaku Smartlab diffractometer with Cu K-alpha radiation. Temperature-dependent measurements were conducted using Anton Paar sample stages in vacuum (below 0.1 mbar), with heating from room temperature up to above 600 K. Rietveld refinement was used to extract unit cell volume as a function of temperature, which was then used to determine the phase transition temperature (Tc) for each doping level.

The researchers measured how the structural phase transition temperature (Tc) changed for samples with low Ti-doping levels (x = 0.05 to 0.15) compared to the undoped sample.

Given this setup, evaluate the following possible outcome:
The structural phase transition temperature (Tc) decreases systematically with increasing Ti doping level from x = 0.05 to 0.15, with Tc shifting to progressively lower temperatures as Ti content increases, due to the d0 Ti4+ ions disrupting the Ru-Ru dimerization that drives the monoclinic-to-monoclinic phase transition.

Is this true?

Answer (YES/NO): NO